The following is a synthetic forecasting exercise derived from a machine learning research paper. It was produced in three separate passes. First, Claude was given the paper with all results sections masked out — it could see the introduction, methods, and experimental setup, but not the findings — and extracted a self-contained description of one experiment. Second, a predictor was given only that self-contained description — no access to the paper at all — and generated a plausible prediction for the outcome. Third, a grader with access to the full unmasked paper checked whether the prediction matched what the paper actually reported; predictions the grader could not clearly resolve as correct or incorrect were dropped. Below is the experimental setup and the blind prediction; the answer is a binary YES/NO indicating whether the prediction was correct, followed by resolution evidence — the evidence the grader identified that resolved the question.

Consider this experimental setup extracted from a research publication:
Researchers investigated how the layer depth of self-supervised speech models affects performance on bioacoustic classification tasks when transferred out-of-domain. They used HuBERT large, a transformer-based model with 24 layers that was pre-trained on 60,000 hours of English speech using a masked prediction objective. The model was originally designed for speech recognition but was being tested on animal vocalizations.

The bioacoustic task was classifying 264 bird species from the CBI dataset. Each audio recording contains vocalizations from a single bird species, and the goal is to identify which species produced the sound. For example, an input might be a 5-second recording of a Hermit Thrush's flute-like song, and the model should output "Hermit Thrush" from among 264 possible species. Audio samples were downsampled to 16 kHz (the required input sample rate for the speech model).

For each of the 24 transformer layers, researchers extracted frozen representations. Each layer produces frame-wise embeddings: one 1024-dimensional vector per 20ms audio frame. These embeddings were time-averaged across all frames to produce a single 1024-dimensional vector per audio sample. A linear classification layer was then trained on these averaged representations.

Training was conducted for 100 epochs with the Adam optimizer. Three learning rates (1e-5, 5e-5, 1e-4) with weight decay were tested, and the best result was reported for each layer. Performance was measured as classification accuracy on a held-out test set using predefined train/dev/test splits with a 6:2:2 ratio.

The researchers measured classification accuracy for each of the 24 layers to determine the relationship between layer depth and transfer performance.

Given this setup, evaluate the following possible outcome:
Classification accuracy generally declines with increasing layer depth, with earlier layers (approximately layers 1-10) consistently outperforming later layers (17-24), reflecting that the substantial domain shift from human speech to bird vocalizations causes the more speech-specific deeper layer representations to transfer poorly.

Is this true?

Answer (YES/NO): NO